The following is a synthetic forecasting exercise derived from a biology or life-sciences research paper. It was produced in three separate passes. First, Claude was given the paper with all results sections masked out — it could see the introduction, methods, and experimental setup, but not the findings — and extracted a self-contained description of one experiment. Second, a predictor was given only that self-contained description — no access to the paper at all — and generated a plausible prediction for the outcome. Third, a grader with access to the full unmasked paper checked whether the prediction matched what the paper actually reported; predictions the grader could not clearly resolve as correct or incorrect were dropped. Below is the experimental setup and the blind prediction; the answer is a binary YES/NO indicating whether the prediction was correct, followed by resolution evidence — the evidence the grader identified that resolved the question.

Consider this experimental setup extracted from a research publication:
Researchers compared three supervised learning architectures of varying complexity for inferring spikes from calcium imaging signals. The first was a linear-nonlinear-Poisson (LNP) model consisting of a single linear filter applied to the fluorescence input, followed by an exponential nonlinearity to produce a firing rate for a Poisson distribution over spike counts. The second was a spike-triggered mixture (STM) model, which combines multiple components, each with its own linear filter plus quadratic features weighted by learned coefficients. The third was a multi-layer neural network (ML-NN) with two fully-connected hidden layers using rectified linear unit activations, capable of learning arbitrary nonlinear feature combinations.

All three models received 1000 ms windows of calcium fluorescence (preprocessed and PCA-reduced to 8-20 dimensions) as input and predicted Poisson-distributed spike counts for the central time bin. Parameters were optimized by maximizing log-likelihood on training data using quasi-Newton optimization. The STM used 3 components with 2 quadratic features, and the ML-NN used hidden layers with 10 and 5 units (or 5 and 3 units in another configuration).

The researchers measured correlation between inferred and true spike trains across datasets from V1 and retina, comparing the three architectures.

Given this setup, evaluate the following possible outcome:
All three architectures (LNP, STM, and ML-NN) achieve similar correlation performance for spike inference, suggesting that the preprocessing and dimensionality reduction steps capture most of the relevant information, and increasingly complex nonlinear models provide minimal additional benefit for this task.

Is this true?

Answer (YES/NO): NO